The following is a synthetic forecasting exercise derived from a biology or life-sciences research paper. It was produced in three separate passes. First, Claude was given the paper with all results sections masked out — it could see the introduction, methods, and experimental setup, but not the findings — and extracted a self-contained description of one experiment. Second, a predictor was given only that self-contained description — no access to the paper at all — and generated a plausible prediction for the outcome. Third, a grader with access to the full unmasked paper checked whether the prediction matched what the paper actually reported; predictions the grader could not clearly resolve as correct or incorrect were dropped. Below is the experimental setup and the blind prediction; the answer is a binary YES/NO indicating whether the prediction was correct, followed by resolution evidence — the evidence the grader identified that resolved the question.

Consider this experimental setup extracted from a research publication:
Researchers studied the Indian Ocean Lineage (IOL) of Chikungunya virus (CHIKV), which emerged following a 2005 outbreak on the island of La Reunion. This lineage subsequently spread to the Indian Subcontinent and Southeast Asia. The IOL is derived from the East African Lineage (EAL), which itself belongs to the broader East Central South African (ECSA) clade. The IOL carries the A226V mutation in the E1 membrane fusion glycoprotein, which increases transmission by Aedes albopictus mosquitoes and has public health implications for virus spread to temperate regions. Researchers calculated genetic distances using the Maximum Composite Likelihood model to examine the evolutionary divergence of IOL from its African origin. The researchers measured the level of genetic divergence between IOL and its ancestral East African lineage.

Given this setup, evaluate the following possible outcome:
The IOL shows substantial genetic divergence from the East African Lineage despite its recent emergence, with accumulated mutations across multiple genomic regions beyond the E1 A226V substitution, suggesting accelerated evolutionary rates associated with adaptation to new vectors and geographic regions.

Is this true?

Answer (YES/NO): NO